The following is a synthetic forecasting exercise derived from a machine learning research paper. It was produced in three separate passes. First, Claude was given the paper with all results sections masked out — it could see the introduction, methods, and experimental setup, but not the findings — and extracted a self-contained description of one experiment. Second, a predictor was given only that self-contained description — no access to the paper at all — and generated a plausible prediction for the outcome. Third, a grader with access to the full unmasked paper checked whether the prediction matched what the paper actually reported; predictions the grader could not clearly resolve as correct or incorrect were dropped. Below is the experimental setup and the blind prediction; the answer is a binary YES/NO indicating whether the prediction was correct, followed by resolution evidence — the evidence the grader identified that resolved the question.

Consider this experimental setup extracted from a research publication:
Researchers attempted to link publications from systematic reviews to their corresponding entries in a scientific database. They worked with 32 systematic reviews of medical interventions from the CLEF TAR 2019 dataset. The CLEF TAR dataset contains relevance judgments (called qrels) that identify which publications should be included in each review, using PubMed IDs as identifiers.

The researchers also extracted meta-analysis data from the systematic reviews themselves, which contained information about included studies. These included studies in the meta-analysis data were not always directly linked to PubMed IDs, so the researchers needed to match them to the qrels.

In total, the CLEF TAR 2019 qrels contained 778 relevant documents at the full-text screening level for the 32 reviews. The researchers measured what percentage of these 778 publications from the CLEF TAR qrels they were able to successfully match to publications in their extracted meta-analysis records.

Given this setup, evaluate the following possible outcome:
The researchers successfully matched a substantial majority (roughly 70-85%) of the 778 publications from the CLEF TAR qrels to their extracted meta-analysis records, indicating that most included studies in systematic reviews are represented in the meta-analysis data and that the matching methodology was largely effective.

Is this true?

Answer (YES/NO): NO